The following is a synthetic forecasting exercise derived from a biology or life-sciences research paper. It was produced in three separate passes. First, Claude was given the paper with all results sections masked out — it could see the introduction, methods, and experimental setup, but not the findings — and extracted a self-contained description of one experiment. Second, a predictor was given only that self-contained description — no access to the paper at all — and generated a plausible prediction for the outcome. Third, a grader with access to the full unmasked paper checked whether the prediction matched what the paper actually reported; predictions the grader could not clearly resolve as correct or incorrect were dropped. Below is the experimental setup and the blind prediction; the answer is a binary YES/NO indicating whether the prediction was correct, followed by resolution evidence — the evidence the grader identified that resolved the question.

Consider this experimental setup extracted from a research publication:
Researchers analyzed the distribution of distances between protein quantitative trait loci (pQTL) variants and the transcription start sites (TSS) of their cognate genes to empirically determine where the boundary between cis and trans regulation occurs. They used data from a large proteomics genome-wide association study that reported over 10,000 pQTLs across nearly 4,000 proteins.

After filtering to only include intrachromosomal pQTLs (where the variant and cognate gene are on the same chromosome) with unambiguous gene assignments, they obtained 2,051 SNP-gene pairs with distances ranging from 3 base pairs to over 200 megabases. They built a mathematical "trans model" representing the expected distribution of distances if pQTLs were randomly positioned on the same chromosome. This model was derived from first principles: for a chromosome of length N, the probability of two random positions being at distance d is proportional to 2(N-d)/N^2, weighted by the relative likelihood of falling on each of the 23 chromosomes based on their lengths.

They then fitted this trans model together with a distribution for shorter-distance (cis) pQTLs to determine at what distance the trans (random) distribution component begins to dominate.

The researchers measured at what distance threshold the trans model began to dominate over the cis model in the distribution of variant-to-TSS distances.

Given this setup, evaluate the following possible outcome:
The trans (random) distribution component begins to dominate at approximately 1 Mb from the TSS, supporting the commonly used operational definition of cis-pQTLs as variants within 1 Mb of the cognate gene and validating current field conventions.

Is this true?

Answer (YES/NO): NO